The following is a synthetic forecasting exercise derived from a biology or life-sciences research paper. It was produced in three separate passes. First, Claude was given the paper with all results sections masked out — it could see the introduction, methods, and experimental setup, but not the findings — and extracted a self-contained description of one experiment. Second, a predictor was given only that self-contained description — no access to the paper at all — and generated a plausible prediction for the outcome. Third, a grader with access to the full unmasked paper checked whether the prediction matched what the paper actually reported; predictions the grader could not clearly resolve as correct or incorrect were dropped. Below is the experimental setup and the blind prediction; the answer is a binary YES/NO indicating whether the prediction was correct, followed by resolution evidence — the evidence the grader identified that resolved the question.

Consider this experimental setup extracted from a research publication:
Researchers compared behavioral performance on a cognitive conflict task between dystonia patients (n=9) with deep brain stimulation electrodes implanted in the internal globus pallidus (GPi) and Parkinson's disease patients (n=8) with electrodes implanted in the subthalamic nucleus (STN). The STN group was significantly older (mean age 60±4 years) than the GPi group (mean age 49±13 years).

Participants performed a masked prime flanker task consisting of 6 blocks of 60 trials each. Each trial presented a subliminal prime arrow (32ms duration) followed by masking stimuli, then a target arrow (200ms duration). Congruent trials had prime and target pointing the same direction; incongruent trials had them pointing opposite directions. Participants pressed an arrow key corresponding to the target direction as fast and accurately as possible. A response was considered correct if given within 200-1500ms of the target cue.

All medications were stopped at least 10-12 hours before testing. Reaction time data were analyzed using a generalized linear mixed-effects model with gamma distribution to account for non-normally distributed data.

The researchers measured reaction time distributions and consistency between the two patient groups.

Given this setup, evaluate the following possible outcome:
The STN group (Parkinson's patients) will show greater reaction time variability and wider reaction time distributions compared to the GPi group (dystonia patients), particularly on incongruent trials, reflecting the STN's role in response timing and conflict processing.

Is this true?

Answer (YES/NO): NO